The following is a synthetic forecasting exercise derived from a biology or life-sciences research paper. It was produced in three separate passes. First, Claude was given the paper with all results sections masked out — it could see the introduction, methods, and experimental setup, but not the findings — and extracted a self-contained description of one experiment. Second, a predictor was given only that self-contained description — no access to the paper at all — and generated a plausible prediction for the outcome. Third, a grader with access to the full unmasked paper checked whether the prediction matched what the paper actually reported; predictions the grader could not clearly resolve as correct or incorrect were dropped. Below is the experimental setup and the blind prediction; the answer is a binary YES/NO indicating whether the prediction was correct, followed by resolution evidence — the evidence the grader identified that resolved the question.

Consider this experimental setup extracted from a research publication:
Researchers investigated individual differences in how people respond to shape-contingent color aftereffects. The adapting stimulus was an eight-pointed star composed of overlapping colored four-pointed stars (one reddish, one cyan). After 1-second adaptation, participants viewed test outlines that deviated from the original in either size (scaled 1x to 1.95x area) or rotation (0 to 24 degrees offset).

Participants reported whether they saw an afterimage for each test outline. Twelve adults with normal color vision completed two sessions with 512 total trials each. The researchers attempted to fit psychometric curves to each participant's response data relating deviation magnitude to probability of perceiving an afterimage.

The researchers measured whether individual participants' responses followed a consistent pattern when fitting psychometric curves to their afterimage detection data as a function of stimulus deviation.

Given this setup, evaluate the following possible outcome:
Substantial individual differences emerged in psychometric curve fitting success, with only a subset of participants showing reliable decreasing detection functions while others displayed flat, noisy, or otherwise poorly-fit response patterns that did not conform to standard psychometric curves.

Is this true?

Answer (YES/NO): NO